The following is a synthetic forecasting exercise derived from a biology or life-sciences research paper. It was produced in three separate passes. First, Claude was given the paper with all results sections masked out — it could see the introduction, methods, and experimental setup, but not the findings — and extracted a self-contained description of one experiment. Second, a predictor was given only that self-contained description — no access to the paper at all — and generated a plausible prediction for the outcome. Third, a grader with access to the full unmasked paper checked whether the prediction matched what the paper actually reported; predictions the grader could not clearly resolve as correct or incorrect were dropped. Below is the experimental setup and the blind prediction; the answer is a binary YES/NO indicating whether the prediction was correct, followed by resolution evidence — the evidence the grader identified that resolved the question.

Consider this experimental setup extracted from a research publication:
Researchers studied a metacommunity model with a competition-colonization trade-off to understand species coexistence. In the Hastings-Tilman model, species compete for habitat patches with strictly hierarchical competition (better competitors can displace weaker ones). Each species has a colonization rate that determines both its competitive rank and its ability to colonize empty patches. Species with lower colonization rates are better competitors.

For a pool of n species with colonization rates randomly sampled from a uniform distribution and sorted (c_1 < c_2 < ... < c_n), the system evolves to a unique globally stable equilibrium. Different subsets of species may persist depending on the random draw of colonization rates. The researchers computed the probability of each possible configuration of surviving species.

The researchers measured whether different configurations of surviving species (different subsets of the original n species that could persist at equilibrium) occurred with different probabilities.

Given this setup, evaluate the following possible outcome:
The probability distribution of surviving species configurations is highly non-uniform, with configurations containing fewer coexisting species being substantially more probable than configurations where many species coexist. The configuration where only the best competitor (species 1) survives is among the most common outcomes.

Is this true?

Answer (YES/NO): NO